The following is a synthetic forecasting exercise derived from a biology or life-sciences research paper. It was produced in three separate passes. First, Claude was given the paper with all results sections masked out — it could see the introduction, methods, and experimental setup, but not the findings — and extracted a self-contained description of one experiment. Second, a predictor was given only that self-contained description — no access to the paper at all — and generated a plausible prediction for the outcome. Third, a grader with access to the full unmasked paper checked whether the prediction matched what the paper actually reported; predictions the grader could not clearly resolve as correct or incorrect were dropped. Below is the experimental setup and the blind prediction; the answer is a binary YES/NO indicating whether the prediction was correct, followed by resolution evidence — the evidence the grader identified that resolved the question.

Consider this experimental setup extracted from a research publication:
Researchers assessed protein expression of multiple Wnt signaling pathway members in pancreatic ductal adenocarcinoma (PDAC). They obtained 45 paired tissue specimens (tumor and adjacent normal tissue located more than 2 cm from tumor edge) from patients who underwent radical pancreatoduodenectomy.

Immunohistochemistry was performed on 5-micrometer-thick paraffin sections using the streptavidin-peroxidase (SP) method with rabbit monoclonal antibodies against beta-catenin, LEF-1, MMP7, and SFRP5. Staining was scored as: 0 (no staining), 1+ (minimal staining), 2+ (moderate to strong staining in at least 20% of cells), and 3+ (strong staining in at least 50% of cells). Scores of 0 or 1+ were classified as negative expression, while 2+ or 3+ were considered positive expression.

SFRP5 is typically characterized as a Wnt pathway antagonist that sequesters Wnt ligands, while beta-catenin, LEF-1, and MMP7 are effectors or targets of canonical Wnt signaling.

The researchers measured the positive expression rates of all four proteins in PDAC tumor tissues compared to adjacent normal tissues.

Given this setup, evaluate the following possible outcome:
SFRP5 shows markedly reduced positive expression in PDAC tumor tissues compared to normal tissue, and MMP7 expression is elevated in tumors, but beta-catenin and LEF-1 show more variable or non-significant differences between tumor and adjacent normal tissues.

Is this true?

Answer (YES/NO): NO